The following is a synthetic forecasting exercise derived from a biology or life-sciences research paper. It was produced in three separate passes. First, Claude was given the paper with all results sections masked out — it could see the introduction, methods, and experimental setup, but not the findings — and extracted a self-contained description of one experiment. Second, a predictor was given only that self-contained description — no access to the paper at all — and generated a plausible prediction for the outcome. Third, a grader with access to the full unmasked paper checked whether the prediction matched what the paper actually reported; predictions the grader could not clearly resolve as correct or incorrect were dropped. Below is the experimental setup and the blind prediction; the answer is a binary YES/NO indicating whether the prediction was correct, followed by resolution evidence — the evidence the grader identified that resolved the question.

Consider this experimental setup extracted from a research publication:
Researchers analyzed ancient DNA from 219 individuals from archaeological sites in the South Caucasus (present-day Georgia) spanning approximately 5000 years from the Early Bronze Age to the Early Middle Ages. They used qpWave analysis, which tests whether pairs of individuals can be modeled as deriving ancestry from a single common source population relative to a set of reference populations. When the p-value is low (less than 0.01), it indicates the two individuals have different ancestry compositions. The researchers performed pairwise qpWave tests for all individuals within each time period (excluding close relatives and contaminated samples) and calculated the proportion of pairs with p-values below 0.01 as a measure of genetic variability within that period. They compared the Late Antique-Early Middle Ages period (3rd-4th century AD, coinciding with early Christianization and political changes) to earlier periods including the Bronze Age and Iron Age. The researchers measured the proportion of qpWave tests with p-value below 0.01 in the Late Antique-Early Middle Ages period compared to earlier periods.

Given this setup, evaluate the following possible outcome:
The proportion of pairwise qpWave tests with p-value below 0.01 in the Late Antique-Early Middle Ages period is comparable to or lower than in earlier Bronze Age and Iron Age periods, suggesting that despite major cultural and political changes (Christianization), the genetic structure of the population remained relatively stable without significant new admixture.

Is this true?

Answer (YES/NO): NO